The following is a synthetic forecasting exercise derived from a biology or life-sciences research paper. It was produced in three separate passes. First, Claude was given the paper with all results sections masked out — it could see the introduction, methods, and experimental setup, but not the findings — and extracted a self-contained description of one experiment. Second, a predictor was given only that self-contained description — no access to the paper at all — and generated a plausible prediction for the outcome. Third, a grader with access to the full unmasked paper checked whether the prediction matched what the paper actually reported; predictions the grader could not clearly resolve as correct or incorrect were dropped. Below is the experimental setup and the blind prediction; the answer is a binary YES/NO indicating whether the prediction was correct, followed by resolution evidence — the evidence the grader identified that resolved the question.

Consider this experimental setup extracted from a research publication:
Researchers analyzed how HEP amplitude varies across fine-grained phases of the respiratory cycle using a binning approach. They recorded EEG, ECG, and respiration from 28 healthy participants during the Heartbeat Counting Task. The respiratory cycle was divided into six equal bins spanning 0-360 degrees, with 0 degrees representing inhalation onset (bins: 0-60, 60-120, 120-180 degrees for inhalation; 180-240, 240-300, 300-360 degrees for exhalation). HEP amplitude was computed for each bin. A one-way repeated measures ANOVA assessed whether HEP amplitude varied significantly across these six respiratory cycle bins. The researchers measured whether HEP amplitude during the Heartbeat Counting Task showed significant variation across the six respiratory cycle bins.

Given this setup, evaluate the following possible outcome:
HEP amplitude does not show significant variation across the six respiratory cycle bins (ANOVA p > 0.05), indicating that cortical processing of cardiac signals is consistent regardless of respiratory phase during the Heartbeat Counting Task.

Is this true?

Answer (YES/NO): NO